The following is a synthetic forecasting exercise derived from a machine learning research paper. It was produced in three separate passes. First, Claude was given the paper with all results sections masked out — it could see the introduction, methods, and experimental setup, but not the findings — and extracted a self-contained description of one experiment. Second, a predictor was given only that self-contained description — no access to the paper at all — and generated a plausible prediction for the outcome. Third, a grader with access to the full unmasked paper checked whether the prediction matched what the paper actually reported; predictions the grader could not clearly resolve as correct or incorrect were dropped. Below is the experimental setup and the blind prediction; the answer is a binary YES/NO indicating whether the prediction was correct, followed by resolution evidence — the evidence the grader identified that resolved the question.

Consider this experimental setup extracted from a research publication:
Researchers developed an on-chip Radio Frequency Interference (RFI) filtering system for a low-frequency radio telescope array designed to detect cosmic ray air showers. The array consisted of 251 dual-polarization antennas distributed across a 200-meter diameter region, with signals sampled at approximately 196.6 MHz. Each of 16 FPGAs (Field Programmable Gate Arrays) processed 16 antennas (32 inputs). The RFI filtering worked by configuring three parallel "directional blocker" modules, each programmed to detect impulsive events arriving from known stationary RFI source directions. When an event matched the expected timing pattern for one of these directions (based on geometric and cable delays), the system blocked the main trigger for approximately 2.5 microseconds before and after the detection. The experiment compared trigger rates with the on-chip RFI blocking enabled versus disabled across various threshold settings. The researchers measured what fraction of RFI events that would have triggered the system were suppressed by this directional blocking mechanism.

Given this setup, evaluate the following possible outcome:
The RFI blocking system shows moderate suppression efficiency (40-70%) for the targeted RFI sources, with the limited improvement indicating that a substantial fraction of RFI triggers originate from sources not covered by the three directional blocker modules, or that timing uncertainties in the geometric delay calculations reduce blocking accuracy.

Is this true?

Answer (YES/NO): NO